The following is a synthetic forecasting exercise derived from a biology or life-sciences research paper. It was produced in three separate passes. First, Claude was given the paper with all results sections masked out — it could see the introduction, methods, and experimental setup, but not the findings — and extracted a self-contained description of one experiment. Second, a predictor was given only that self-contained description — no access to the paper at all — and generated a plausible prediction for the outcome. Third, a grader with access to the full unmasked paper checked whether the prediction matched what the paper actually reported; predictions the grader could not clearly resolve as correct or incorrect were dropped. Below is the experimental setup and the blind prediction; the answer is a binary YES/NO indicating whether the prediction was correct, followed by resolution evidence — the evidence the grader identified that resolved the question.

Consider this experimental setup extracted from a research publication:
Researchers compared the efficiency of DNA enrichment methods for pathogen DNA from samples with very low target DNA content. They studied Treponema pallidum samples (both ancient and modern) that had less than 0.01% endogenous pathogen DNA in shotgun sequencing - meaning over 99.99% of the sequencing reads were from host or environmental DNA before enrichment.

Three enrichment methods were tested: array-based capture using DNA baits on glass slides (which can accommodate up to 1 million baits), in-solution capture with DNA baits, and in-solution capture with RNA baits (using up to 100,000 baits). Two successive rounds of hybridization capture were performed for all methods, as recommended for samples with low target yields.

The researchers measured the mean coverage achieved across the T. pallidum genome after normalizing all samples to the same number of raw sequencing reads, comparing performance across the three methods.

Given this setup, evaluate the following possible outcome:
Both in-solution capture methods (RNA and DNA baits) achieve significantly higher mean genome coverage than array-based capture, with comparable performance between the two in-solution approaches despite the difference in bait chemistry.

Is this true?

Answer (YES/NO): NO